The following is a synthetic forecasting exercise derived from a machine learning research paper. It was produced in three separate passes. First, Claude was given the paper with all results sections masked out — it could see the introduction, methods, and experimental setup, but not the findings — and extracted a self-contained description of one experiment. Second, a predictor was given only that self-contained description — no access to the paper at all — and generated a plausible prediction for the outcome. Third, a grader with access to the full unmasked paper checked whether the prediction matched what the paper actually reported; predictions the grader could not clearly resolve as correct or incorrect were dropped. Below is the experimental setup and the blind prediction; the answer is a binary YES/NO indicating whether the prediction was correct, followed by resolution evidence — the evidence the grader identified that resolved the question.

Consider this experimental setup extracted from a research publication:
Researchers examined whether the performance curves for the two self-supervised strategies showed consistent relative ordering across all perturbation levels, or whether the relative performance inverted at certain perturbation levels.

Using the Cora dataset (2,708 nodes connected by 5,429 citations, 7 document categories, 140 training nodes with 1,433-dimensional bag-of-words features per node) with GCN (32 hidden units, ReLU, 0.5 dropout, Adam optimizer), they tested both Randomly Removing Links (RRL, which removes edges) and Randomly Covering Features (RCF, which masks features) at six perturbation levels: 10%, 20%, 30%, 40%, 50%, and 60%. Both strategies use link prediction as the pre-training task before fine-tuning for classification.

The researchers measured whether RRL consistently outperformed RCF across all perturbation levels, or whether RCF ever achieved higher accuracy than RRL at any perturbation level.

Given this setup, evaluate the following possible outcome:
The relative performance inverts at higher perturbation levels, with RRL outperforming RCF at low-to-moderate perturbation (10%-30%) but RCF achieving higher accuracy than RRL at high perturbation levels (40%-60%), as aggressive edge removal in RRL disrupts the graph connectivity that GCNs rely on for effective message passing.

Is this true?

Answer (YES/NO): NO